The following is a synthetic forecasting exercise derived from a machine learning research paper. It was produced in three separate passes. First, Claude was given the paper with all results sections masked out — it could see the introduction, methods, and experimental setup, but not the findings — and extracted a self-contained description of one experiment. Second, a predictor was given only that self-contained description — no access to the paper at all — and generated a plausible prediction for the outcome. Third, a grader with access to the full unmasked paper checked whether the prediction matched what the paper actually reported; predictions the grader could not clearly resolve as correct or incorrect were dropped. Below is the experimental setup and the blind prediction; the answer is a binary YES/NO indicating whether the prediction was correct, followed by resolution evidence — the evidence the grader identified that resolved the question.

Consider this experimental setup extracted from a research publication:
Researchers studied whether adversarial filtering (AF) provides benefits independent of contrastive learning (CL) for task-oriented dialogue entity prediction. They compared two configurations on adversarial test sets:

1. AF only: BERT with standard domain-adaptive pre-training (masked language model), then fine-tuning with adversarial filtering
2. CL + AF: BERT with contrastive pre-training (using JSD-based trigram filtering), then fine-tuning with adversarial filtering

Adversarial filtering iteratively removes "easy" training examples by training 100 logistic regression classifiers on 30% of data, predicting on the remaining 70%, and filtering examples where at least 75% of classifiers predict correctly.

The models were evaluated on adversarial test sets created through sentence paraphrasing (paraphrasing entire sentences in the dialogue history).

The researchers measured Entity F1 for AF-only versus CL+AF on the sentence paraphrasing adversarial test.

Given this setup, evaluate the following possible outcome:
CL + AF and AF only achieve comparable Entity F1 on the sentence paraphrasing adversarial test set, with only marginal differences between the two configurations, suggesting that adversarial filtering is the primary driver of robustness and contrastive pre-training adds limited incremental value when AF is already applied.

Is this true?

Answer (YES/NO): NO